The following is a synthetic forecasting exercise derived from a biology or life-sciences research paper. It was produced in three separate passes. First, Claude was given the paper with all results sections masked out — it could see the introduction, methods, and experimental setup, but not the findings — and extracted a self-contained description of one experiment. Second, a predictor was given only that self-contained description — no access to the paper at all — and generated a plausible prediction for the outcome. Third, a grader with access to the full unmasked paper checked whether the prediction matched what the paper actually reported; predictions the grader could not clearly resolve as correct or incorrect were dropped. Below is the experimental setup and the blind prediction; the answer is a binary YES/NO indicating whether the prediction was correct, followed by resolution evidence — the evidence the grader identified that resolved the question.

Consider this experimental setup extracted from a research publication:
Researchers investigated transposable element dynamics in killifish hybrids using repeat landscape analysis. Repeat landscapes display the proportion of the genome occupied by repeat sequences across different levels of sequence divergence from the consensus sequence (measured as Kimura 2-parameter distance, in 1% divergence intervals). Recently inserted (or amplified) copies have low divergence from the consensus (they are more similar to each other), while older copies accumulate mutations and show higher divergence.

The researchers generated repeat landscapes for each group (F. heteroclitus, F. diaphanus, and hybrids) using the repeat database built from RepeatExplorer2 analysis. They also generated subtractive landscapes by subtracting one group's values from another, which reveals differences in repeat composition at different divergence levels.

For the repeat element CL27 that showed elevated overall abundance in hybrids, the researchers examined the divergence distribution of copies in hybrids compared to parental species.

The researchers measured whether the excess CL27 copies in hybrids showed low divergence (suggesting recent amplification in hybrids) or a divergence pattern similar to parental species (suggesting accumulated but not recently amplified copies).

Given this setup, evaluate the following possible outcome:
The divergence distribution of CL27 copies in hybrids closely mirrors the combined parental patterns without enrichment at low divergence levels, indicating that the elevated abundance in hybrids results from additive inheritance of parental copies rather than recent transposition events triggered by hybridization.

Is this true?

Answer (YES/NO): NO